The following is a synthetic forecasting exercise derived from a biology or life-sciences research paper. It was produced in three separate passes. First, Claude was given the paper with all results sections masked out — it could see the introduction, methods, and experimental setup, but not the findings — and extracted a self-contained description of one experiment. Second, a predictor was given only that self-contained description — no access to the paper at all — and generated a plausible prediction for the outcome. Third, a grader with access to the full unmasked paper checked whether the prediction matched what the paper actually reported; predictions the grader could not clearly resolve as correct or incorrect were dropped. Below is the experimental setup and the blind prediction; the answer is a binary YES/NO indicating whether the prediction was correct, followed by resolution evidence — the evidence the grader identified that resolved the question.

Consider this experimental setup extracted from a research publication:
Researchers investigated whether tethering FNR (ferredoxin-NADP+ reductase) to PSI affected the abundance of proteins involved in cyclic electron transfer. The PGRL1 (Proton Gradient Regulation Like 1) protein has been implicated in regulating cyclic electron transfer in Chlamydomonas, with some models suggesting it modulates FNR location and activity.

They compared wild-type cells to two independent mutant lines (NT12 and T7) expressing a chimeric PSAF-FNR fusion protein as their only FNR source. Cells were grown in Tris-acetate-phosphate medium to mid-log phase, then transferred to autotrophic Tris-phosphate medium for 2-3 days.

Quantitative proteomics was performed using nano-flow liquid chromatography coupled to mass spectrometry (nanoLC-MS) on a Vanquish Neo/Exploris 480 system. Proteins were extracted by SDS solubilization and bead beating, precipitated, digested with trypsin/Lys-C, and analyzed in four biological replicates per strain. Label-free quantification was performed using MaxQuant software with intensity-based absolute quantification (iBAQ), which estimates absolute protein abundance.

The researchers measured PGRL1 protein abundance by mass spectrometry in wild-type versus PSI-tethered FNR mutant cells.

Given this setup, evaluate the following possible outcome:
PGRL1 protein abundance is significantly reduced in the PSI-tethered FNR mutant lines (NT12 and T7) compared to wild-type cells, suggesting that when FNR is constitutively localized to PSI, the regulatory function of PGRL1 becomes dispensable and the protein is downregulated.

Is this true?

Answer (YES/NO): NO